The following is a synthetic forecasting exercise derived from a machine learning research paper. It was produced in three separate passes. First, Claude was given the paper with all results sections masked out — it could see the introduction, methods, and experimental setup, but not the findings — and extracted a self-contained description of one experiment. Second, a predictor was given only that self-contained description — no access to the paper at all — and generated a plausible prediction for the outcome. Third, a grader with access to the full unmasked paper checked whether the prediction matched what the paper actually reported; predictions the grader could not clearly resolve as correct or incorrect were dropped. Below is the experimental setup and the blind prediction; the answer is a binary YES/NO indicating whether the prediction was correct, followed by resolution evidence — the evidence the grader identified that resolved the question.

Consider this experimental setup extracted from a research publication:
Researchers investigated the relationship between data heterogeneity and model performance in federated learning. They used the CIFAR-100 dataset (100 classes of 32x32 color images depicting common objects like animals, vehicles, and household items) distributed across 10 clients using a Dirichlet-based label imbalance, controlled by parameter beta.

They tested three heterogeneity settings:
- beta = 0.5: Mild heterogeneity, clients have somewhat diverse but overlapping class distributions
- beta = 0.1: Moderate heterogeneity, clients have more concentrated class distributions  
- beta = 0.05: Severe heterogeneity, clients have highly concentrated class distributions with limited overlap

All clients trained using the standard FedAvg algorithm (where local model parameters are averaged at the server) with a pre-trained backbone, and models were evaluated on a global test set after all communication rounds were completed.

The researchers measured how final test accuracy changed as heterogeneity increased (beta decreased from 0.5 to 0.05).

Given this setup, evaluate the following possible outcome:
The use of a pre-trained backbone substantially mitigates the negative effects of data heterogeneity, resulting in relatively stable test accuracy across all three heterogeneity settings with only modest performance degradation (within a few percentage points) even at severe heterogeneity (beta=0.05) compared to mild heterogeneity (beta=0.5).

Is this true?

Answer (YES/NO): NO